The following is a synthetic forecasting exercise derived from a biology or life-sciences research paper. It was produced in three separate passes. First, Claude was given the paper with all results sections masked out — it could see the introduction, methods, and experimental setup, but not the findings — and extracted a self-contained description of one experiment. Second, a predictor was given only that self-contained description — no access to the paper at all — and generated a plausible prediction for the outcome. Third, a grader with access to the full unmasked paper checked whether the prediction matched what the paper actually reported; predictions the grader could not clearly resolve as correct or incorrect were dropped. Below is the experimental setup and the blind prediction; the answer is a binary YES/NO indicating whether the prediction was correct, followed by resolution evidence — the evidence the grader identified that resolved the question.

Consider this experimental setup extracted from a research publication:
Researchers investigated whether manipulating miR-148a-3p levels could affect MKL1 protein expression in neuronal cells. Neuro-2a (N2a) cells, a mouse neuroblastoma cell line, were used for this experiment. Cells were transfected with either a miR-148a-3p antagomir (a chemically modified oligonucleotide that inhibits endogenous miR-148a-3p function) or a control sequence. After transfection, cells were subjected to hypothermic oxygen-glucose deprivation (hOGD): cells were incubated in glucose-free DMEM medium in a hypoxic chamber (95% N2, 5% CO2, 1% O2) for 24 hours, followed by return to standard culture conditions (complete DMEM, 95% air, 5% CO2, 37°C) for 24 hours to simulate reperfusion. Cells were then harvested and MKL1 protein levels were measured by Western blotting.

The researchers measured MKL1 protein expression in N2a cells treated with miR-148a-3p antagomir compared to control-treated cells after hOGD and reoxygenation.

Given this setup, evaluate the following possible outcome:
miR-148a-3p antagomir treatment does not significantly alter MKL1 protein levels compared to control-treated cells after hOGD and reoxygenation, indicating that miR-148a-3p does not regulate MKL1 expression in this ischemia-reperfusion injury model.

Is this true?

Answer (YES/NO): NO